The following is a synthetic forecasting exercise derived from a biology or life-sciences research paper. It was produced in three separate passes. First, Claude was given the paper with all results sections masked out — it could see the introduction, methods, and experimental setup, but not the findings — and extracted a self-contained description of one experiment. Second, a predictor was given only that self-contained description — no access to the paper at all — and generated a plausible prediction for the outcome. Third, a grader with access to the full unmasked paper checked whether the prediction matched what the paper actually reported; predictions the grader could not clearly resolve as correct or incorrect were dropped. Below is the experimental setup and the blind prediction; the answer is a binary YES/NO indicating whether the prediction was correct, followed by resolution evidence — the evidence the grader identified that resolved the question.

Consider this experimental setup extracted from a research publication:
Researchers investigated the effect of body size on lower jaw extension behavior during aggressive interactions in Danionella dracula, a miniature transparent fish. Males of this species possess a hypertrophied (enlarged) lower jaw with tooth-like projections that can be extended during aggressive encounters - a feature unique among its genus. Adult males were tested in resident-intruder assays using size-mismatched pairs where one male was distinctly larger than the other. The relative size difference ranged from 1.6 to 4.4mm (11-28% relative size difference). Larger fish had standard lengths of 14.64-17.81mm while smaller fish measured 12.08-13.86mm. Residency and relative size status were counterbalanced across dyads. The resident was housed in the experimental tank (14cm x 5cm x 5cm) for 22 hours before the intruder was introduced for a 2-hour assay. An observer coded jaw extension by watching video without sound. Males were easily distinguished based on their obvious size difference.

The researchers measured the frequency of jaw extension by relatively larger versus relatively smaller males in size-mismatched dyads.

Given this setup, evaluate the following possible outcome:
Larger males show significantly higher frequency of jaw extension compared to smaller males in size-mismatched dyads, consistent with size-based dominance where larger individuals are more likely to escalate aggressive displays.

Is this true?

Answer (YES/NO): YES